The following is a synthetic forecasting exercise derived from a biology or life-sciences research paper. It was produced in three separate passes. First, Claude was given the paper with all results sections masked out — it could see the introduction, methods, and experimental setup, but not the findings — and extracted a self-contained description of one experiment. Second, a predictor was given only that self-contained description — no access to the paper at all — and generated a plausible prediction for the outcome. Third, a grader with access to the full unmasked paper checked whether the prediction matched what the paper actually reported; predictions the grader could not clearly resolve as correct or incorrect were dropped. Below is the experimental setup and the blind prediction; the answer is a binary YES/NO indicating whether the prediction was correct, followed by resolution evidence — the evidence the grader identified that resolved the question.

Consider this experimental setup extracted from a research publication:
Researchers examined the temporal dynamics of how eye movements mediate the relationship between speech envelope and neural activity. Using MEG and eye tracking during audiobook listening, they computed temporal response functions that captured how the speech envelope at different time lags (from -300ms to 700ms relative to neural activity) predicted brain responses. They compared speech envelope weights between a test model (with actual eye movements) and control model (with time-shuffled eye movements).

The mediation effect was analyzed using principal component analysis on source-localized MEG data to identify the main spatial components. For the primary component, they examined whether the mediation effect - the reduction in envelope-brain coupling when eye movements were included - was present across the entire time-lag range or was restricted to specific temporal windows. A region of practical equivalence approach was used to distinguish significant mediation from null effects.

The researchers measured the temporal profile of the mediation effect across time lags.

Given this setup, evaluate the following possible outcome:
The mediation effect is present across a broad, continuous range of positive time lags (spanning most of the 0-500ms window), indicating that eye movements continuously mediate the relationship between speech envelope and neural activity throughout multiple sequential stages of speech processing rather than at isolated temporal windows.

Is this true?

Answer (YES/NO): YES